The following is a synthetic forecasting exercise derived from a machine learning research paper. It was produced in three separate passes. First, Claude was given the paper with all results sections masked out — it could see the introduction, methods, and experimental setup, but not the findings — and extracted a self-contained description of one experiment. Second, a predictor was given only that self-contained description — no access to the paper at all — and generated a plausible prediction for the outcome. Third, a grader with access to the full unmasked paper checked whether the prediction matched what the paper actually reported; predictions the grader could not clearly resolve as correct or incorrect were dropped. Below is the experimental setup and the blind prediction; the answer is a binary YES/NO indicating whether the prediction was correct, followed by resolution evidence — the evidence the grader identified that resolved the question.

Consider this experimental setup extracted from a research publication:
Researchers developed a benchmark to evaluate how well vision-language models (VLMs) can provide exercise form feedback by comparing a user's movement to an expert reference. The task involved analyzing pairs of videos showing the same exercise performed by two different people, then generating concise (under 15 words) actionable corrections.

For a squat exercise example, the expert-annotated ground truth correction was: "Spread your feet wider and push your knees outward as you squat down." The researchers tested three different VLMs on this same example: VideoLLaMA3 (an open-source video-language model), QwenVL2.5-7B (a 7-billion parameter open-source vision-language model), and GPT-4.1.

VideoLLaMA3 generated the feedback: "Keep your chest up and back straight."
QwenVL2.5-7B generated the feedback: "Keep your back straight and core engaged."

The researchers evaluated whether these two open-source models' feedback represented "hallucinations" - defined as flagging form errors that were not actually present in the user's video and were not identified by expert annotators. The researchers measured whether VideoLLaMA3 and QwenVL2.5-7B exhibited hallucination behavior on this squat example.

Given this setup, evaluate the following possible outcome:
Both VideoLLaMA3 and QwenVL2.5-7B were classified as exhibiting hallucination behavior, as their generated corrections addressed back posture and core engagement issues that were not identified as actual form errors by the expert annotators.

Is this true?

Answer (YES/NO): YES